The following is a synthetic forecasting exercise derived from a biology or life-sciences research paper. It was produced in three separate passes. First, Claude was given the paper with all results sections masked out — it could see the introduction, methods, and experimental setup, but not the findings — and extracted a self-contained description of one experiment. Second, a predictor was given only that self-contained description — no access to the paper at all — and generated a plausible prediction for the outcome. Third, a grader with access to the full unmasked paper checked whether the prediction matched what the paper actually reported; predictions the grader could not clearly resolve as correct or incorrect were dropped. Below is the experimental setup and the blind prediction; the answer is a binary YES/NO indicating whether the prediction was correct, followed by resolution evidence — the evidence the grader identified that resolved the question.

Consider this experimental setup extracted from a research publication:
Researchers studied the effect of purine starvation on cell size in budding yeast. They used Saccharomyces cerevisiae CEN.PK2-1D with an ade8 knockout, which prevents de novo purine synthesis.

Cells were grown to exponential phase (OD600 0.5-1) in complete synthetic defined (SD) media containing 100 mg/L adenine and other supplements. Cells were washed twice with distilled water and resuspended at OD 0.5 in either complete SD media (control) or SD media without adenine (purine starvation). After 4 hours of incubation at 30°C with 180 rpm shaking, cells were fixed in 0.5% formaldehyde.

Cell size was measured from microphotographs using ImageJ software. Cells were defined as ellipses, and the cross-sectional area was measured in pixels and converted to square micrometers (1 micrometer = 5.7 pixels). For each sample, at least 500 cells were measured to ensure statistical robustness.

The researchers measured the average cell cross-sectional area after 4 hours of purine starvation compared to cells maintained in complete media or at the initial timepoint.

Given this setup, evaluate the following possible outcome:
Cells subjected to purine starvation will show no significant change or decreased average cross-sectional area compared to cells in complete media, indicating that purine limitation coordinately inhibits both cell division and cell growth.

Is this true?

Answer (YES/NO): NO